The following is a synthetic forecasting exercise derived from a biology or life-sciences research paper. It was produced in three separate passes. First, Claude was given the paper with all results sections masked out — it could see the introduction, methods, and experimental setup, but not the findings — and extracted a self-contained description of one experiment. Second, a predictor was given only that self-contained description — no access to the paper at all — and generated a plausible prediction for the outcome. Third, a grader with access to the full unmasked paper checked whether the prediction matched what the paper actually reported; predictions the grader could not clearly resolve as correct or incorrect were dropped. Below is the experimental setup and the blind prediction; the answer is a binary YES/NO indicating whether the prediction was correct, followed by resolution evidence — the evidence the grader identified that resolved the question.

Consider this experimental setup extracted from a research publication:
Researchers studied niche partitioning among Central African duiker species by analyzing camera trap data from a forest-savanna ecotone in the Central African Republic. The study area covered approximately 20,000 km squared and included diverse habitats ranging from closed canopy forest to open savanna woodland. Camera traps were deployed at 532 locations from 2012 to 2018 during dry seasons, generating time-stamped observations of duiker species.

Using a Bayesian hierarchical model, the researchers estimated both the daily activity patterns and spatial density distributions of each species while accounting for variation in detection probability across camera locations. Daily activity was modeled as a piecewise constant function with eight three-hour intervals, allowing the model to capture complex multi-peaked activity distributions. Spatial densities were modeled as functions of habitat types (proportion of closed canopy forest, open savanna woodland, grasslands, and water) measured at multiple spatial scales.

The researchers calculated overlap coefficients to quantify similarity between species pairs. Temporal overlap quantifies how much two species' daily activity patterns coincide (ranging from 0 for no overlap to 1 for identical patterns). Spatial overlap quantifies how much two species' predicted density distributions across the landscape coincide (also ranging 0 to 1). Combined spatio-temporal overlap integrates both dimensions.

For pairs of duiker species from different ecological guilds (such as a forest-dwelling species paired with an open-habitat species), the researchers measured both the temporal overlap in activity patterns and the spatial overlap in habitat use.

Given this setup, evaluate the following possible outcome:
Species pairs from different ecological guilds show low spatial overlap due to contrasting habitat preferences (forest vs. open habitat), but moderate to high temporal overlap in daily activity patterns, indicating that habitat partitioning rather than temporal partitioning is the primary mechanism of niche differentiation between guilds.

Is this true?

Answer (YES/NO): YES